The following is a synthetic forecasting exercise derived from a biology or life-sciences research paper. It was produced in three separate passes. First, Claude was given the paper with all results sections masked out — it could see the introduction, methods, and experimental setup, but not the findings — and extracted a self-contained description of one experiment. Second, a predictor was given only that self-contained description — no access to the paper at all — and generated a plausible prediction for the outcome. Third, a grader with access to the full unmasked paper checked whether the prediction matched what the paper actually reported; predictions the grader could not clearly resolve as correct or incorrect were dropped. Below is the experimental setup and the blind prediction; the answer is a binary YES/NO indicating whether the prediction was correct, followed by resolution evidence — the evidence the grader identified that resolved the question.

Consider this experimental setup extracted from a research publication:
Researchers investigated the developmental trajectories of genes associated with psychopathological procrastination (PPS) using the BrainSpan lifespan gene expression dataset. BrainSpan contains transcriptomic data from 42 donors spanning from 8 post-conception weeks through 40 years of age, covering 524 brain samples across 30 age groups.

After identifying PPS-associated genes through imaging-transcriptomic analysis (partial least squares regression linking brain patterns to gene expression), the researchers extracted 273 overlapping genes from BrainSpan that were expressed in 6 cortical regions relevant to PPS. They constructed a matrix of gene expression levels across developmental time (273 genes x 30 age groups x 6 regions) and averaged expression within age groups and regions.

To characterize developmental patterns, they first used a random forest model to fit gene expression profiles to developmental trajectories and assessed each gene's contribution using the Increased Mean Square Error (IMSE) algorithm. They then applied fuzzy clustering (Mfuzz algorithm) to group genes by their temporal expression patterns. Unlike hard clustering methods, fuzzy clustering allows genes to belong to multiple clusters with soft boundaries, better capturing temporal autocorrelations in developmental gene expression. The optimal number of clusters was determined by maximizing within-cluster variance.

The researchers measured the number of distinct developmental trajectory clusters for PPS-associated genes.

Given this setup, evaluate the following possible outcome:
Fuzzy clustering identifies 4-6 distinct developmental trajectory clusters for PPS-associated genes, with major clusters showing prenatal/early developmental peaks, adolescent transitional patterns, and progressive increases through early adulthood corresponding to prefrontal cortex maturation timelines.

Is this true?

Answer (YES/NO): NO